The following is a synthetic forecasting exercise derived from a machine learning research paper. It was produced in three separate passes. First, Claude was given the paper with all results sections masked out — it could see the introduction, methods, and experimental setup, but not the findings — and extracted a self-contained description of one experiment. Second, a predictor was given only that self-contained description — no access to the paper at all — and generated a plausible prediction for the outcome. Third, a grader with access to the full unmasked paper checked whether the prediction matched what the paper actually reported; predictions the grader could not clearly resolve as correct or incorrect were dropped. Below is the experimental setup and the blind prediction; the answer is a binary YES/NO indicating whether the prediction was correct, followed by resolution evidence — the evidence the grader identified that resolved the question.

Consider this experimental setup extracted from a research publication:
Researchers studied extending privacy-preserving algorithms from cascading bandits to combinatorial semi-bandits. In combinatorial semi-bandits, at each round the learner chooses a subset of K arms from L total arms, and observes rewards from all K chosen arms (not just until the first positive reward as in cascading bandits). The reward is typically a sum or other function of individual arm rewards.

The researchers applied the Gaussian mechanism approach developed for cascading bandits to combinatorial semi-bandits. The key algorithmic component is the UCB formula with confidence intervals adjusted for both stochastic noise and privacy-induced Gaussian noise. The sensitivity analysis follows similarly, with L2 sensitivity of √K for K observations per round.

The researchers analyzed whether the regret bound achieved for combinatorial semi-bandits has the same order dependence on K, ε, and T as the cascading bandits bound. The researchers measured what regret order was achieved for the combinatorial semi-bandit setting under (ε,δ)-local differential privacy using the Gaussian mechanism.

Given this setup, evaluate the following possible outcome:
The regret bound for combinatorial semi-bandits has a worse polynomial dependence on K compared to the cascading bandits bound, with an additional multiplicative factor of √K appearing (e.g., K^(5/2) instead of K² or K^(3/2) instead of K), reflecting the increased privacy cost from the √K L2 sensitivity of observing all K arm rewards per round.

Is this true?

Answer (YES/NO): NO